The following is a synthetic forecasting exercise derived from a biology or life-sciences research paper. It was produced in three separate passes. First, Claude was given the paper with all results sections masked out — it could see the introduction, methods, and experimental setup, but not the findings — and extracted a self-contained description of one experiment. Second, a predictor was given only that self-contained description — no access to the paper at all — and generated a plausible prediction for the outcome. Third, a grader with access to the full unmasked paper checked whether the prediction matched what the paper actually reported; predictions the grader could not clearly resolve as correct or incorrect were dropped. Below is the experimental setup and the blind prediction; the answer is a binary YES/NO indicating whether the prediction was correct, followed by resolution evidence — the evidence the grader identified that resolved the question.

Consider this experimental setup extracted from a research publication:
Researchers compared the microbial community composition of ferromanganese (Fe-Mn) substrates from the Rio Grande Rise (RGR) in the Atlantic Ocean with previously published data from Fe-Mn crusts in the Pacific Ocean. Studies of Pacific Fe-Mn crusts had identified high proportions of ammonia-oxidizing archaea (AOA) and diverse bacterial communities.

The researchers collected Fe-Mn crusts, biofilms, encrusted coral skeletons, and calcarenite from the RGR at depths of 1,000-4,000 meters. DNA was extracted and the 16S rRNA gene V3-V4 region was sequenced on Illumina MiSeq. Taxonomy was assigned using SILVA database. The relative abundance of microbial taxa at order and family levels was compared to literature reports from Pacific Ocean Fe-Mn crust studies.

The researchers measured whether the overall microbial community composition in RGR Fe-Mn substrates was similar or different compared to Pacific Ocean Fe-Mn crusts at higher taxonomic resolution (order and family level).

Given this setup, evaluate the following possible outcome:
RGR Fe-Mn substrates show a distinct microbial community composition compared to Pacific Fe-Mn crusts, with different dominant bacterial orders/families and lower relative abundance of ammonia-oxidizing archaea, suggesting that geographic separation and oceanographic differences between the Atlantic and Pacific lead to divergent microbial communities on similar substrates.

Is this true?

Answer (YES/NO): NO